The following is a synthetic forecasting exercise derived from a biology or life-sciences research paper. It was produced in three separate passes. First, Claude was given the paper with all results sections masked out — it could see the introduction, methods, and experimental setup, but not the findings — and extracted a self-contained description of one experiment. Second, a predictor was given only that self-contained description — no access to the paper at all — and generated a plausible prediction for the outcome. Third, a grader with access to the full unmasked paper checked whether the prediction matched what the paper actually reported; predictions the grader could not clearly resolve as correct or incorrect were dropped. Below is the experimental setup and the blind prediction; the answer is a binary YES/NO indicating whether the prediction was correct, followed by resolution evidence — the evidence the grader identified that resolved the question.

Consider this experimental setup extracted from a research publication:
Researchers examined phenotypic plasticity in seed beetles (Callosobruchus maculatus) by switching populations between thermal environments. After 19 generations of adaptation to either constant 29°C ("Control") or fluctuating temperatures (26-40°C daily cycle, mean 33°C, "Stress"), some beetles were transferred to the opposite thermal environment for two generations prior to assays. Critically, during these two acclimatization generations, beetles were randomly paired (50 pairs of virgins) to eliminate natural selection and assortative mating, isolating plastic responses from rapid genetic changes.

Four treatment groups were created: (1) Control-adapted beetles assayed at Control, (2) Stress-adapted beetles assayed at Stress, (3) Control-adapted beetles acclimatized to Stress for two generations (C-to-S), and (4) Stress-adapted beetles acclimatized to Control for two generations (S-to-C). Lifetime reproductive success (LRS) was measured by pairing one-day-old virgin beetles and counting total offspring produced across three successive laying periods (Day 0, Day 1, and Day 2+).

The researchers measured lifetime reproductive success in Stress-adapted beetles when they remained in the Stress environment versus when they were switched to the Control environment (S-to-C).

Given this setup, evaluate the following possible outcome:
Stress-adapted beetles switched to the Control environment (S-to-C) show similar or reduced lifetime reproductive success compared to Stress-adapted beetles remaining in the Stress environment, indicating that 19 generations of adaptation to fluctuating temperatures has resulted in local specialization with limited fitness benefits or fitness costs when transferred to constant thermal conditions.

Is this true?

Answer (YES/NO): NO